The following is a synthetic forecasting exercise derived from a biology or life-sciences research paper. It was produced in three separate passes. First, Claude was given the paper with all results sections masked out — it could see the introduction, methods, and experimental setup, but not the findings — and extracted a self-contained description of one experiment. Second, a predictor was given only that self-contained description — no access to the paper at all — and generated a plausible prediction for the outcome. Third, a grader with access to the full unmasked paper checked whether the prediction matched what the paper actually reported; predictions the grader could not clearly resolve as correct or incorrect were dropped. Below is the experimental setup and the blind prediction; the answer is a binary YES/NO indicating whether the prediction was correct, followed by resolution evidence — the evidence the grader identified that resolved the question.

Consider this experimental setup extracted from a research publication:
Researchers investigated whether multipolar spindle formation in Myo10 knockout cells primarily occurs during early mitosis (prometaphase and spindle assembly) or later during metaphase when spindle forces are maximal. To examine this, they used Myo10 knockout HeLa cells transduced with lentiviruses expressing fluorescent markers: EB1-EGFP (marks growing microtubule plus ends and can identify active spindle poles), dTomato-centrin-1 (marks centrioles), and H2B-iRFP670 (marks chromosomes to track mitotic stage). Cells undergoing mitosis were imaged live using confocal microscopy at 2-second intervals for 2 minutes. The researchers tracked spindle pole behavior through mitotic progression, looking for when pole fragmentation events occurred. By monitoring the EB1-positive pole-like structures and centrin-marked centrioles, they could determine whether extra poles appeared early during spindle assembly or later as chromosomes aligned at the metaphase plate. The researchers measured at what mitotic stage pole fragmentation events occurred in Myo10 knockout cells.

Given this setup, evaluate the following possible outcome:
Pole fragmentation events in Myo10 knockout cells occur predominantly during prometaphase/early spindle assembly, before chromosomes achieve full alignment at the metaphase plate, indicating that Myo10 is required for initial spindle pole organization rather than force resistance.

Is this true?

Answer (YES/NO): NO